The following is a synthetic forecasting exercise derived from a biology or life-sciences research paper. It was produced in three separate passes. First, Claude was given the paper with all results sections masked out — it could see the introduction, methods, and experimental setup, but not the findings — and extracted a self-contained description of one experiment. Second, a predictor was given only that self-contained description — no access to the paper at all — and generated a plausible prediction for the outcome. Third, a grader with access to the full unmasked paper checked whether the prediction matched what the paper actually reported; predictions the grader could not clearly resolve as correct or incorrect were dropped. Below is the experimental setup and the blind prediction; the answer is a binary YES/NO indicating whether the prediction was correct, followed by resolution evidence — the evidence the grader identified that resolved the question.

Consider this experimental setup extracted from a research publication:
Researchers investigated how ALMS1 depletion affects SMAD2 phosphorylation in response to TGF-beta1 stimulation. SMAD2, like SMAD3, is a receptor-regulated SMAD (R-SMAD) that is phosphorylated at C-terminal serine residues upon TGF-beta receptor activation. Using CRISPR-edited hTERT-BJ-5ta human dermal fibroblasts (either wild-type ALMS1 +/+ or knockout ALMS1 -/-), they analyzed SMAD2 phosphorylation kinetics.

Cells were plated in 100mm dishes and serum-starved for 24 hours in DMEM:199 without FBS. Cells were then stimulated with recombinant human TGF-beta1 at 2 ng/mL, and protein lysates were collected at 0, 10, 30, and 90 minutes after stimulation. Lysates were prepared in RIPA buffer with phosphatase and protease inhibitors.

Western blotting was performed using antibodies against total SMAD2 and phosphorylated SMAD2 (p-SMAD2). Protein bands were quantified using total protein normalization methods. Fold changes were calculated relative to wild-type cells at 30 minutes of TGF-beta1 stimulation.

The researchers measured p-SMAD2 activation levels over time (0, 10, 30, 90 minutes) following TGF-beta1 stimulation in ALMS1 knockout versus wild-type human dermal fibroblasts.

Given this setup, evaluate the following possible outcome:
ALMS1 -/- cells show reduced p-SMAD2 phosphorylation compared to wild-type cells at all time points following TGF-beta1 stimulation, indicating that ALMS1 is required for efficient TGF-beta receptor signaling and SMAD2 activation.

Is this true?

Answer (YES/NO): NO